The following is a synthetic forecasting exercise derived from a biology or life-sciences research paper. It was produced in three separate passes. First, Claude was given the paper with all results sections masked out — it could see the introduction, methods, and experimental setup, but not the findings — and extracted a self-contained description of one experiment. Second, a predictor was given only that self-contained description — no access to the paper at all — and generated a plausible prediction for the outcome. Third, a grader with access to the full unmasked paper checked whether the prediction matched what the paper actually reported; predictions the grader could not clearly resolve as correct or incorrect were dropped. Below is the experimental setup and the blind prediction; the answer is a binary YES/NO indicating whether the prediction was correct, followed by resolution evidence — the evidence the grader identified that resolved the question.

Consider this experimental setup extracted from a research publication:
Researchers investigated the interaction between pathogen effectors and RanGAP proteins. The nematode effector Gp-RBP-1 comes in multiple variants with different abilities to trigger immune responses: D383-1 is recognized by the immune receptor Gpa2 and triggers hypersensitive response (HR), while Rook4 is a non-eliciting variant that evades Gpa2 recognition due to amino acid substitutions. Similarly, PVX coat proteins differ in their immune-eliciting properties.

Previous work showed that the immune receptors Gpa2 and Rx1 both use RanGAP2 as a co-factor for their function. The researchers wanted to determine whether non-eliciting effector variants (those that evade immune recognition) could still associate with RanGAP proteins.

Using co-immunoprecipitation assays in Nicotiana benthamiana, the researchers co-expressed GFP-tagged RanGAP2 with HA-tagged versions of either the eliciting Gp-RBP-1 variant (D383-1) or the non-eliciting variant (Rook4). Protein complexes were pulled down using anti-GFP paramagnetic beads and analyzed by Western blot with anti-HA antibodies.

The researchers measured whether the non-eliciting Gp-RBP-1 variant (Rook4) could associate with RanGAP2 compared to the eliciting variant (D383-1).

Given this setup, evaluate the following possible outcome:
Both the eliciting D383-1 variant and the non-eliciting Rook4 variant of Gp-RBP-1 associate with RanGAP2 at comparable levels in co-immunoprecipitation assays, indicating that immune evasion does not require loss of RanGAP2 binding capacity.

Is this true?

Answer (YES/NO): NO